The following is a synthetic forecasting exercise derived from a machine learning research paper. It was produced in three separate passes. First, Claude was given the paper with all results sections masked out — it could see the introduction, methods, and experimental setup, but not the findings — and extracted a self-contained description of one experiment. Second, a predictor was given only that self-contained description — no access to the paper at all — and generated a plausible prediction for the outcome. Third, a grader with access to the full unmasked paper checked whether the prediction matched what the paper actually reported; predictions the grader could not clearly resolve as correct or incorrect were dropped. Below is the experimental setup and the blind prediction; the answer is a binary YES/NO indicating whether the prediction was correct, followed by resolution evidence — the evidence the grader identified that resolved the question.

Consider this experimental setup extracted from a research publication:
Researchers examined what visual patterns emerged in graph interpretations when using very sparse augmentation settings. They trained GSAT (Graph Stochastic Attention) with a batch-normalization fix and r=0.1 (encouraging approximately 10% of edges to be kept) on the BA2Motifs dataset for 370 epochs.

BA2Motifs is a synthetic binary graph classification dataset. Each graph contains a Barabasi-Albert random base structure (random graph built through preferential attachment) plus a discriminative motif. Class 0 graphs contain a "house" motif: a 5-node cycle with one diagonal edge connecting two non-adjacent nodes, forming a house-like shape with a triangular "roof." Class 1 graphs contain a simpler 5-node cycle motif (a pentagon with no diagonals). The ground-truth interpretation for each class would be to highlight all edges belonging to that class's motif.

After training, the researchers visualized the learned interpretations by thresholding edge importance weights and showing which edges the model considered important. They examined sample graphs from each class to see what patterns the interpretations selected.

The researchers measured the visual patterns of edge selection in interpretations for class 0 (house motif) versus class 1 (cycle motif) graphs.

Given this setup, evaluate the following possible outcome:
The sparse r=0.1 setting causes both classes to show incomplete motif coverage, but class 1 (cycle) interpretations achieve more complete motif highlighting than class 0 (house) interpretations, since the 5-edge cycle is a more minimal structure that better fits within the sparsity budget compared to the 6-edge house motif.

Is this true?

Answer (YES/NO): NO